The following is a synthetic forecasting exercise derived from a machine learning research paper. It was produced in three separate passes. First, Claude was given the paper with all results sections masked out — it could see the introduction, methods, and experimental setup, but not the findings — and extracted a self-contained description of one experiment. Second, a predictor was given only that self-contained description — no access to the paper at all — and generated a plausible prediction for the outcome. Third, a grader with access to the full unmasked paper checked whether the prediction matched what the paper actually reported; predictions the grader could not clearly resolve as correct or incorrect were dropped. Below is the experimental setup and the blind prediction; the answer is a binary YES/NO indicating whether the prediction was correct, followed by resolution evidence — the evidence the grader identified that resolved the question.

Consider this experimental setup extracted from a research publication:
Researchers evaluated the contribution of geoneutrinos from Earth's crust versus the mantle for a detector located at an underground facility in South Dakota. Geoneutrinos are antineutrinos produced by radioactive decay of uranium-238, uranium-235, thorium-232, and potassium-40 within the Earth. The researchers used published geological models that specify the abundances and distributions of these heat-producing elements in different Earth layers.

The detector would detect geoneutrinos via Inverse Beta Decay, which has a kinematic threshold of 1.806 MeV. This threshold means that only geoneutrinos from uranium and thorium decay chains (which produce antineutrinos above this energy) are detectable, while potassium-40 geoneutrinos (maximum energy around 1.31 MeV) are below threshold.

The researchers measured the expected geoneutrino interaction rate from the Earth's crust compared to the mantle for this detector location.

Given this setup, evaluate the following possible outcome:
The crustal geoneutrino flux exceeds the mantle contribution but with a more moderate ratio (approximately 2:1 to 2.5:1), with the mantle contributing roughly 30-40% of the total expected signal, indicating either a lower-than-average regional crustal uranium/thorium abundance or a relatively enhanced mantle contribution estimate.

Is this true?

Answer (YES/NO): NO